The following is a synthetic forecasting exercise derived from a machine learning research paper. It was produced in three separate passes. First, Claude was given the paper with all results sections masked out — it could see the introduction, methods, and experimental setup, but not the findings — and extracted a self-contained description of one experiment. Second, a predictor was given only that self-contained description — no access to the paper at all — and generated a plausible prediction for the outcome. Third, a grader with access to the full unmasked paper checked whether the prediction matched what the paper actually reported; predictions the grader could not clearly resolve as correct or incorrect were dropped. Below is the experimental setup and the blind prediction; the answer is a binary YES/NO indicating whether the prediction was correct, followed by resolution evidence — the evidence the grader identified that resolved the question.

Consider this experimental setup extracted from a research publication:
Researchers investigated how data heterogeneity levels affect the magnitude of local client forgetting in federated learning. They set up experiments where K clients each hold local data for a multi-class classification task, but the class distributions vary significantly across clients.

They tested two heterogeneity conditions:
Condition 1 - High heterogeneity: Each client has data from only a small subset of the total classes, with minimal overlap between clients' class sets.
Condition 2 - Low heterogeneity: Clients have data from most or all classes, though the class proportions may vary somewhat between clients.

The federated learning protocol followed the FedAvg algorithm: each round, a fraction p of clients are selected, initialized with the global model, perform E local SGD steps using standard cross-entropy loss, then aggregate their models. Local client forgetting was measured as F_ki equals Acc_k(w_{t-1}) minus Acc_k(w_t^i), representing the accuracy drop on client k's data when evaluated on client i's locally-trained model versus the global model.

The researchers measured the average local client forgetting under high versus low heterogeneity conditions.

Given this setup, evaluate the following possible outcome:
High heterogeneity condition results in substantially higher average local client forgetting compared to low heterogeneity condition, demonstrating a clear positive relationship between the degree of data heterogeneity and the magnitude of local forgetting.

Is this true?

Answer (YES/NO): YES